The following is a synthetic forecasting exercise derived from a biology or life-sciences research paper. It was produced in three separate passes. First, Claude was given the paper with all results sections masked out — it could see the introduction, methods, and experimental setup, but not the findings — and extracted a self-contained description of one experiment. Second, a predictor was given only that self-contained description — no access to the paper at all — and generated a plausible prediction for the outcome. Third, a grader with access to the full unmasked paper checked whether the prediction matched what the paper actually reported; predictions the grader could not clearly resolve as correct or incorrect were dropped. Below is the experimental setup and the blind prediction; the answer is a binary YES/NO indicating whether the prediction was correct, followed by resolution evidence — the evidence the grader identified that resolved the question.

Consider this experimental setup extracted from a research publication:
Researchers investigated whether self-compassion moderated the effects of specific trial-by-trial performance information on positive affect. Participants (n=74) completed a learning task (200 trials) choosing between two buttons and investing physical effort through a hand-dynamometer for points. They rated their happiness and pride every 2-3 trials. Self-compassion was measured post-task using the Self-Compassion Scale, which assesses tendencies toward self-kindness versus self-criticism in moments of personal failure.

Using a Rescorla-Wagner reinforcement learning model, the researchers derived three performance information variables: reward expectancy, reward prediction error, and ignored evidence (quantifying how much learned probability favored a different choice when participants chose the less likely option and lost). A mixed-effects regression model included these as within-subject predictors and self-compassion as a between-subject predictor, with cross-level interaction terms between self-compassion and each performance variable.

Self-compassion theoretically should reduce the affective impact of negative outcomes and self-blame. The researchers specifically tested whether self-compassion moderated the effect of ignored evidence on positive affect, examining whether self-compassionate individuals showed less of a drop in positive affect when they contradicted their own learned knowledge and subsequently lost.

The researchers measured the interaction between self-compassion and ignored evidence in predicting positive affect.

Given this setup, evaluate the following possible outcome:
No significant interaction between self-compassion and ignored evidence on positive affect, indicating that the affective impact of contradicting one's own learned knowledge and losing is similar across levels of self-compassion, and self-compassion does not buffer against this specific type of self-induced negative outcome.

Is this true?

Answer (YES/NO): YES